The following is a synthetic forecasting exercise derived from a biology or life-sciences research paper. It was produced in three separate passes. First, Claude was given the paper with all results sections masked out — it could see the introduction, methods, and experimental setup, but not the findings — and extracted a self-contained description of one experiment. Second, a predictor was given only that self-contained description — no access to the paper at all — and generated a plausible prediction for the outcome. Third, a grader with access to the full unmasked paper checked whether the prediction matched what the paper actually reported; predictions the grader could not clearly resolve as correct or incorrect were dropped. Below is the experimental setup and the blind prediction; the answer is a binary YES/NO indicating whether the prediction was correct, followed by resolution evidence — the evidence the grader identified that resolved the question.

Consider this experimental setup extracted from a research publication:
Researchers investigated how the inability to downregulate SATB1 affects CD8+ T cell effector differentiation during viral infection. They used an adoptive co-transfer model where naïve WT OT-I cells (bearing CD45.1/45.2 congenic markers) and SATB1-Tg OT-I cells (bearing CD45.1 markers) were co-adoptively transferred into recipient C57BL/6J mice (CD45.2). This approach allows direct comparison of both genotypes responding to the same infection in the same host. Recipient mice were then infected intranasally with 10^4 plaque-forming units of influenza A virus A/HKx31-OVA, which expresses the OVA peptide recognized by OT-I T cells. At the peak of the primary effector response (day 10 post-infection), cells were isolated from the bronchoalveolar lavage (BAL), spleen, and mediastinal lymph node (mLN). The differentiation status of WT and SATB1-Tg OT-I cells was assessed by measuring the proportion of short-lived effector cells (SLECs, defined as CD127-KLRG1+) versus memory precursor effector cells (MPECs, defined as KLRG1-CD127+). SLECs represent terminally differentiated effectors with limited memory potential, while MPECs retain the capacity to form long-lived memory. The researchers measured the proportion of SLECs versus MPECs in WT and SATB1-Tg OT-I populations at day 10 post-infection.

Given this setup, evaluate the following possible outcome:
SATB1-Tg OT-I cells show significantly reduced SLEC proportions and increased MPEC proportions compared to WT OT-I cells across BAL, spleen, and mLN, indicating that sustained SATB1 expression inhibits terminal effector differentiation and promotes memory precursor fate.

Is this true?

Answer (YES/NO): YES